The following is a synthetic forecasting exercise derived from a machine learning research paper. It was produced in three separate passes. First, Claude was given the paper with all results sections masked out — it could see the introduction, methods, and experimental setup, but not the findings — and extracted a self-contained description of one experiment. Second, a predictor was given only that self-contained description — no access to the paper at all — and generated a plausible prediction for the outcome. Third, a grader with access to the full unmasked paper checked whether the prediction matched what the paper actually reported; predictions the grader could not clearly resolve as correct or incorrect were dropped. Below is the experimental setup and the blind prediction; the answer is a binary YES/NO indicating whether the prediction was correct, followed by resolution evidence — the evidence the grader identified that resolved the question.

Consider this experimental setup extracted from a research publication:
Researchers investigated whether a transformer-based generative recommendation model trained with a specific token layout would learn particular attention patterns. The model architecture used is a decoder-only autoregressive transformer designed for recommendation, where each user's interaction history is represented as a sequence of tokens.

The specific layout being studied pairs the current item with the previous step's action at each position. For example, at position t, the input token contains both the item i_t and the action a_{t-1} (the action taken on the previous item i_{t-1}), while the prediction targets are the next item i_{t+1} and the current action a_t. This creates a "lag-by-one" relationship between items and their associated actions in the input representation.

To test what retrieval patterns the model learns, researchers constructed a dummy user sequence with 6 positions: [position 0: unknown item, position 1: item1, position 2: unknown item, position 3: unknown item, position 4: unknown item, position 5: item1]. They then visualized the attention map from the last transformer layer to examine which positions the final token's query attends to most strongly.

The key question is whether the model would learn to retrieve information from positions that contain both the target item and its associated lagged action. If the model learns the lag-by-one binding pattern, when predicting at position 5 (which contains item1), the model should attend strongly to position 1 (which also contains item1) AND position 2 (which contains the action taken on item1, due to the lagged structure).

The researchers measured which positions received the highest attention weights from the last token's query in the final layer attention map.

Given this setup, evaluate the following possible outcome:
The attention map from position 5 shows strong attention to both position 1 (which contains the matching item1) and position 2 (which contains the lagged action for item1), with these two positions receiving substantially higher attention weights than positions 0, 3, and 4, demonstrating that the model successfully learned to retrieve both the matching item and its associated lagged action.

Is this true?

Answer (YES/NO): YES